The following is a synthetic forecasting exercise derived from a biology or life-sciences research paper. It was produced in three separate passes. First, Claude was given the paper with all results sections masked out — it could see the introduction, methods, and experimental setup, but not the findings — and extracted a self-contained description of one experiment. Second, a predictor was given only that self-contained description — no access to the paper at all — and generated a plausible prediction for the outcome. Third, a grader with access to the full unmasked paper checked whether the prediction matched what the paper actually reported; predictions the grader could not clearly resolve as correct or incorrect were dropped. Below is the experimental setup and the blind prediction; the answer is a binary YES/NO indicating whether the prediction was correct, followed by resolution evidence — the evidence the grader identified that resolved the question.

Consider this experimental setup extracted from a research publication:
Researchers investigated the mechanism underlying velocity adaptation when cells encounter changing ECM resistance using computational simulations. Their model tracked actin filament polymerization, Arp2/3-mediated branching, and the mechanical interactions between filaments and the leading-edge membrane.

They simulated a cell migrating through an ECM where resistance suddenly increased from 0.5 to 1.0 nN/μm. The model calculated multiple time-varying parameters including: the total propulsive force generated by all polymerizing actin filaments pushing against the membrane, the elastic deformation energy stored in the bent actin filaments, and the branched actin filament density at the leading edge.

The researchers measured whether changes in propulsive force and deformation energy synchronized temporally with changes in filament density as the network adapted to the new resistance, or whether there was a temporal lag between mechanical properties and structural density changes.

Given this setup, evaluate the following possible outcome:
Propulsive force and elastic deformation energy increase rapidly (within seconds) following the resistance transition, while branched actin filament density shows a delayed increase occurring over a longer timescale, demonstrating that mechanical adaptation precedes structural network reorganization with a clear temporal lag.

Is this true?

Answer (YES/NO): NO